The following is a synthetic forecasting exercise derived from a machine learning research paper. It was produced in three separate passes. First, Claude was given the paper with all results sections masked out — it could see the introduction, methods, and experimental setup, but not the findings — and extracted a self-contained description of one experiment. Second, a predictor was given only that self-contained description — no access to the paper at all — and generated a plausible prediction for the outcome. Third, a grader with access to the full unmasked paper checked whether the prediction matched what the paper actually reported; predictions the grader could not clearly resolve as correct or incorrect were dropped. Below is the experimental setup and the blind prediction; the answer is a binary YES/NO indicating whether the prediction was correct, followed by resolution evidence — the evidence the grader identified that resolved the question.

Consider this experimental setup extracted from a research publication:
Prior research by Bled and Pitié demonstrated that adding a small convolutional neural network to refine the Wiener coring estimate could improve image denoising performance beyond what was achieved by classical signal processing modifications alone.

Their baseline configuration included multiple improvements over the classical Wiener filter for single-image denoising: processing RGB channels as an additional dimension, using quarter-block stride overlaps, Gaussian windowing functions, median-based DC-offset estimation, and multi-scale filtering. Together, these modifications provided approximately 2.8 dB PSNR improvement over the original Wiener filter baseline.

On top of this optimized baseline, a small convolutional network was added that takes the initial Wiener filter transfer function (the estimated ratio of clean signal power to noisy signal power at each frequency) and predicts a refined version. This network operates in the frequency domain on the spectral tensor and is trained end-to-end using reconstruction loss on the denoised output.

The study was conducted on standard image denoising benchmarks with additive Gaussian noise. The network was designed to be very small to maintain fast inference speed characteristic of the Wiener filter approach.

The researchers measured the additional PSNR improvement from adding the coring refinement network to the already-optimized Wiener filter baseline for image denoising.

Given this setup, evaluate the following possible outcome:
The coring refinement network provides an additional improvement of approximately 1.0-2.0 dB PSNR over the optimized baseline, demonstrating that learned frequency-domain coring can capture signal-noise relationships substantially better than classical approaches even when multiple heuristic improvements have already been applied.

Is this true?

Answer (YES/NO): NO